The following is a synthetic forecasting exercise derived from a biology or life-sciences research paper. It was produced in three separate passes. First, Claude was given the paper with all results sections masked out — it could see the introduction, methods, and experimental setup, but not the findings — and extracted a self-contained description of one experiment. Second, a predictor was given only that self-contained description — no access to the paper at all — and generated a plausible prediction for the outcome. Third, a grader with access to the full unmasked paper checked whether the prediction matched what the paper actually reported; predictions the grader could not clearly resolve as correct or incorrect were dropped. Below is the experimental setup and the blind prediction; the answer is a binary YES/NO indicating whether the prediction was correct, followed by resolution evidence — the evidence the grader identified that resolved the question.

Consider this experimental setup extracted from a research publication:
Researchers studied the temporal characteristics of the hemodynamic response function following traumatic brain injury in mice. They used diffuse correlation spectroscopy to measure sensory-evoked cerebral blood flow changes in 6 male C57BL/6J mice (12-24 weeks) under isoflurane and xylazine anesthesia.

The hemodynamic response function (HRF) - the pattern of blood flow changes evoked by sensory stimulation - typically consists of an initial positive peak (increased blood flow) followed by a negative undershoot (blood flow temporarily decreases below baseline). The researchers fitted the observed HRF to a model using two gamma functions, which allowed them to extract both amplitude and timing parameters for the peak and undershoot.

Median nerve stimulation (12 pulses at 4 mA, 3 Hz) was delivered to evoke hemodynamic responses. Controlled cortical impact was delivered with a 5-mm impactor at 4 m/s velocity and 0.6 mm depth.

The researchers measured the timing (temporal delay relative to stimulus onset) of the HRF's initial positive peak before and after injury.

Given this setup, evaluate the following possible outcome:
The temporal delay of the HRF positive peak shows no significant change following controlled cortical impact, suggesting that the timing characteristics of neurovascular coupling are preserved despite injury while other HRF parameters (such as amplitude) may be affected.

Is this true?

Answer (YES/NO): NO